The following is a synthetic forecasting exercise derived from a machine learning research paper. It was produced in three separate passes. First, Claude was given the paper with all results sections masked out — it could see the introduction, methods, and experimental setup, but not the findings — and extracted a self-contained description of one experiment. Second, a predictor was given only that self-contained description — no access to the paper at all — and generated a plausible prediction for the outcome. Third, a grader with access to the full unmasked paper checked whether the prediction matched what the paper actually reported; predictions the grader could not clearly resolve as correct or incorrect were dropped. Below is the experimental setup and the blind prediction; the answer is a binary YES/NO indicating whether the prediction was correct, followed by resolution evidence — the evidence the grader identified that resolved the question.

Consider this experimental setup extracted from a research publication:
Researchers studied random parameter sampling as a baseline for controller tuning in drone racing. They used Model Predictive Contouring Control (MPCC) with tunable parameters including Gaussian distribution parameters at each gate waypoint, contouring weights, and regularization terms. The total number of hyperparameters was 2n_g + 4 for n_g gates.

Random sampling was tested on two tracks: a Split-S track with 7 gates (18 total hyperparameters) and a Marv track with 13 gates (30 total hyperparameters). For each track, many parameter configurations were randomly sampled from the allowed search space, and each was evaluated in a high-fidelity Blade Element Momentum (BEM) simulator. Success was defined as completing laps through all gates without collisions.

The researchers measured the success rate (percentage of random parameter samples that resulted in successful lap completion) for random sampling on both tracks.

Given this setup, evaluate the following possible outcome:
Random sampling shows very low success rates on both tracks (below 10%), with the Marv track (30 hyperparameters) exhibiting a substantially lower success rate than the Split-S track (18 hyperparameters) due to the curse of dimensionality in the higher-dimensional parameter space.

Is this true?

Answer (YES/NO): NO